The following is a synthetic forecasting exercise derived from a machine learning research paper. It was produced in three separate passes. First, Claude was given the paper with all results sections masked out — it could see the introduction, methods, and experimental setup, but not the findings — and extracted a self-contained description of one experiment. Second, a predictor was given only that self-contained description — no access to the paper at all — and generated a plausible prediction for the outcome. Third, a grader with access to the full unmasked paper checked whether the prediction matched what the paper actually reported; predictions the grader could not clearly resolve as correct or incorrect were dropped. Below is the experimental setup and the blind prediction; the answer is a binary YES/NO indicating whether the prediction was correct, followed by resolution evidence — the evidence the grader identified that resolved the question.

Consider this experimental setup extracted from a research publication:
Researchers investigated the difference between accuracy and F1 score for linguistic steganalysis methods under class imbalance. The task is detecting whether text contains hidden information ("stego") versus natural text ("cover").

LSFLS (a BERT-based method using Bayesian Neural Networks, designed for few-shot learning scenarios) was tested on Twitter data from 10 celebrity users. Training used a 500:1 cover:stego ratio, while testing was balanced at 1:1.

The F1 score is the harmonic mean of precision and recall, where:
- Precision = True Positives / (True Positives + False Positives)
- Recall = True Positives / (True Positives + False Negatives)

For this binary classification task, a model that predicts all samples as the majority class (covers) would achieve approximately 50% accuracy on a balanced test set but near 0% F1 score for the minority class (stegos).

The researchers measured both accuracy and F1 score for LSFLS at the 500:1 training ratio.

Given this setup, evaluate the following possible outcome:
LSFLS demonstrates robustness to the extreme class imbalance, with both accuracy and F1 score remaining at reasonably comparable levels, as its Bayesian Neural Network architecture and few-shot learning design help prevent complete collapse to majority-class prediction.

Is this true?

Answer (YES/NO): NO